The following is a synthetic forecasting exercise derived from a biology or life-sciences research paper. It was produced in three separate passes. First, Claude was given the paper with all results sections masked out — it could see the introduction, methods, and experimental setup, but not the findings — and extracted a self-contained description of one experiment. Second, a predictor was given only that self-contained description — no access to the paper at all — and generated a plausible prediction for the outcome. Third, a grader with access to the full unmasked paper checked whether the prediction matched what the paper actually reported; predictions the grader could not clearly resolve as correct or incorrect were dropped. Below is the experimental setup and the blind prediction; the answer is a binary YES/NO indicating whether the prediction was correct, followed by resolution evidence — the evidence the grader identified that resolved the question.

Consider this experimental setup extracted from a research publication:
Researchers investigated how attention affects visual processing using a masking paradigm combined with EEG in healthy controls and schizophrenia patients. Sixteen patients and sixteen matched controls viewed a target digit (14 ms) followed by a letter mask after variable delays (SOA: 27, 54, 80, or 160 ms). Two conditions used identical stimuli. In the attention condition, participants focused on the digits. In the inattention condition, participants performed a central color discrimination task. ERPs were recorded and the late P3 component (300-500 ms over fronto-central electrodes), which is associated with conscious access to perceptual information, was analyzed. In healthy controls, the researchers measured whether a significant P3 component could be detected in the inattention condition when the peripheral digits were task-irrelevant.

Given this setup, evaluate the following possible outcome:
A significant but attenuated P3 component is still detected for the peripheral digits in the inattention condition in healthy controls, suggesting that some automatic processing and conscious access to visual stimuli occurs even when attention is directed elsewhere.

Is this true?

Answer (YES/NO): NO